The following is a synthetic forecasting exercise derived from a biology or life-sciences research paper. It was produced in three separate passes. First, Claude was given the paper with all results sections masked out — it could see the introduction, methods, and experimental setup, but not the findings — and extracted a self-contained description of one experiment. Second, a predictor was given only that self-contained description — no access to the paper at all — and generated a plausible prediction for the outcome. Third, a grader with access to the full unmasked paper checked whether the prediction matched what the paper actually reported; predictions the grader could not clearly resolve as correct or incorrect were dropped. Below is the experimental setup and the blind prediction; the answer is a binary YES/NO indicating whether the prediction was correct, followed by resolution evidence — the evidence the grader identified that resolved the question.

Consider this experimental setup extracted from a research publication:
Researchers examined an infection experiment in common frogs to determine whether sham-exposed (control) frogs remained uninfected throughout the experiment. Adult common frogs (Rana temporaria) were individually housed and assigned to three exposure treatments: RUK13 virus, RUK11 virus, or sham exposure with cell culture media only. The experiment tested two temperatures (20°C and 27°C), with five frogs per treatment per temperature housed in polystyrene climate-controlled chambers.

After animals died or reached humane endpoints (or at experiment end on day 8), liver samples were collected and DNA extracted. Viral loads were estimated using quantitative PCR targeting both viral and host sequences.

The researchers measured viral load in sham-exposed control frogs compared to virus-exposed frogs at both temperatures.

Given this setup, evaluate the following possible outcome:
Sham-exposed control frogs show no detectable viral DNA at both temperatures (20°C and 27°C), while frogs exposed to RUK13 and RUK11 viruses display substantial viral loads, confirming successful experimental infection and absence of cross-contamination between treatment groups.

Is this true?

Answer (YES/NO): NO